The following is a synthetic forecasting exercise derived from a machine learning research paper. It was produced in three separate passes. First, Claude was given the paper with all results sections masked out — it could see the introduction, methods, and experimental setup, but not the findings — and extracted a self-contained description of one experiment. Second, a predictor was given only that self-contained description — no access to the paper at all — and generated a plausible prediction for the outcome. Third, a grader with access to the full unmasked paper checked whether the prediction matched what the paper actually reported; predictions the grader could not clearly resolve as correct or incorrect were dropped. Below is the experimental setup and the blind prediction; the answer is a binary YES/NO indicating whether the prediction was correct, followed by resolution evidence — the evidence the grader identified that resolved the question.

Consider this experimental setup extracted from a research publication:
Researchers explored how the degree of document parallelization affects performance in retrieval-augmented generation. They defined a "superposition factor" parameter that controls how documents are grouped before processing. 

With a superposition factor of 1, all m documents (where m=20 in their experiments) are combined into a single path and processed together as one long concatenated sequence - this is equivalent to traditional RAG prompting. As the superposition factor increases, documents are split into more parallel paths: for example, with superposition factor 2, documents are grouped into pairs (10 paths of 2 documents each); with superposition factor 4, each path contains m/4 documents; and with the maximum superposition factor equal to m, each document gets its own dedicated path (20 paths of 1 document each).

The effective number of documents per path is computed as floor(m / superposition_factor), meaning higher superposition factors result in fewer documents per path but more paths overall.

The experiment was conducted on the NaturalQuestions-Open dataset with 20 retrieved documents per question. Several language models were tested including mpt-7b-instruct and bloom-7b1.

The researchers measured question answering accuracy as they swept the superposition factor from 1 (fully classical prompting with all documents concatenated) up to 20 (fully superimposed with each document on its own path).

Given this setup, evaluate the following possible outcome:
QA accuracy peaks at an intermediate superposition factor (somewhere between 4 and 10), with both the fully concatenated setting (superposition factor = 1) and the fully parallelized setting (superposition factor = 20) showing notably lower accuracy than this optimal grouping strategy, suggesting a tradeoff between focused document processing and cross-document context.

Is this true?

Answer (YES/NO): NO